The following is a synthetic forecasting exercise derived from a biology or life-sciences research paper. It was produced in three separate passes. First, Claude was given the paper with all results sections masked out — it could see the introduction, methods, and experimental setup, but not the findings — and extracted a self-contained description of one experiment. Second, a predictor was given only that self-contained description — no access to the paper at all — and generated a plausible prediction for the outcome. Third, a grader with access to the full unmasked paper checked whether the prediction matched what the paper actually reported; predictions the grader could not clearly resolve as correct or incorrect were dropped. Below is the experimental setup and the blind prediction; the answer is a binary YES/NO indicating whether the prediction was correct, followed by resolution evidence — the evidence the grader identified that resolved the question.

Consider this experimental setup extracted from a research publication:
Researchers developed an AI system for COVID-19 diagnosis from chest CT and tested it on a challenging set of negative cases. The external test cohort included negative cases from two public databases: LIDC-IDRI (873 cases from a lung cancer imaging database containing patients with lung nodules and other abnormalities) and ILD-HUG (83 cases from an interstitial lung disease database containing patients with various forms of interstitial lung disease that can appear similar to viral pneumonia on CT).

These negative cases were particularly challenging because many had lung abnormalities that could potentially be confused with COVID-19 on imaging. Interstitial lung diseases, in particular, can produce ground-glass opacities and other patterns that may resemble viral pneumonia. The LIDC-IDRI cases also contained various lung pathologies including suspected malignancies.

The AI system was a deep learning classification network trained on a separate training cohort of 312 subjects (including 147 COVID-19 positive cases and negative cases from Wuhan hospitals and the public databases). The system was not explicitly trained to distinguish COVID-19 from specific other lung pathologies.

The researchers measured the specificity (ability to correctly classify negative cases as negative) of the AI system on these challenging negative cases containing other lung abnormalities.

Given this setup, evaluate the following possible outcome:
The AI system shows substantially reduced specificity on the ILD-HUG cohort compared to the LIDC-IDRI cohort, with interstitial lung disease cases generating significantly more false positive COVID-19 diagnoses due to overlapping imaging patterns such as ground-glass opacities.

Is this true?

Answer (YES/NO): YES